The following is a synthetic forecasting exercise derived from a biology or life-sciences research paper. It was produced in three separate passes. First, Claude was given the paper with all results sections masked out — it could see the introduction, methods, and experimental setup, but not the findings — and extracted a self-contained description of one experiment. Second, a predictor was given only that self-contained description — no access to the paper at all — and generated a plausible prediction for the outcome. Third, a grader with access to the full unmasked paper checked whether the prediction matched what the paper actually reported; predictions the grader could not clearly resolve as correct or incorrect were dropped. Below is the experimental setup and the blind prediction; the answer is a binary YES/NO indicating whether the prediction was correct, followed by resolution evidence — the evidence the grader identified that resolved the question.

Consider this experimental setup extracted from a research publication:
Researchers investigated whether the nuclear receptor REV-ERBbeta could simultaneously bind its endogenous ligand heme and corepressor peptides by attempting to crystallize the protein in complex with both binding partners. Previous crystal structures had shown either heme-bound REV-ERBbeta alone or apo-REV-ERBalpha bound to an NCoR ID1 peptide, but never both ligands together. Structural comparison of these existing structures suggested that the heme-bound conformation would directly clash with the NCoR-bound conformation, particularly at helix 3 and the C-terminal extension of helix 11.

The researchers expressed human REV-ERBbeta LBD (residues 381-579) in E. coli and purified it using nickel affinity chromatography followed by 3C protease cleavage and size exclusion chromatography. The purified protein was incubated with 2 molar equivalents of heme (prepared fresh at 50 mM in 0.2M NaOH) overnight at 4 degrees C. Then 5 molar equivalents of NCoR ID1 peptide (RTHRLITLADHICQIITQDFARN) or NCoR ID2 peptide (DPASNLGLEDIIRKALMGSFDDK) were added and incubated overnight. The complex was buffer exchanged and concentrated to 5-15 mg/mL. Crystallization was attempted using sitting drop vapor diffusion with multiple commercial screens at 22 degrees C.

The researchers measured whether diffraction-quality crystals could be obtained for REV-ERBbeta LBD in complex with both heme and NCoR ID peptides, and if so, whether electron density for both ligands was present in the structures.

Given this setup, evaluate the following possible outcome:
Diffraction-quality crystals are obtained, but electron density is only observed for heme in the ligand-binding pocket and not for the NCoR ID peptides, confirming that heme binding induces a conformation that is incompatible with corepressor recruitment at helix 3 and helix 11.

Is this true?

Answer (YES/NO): NO